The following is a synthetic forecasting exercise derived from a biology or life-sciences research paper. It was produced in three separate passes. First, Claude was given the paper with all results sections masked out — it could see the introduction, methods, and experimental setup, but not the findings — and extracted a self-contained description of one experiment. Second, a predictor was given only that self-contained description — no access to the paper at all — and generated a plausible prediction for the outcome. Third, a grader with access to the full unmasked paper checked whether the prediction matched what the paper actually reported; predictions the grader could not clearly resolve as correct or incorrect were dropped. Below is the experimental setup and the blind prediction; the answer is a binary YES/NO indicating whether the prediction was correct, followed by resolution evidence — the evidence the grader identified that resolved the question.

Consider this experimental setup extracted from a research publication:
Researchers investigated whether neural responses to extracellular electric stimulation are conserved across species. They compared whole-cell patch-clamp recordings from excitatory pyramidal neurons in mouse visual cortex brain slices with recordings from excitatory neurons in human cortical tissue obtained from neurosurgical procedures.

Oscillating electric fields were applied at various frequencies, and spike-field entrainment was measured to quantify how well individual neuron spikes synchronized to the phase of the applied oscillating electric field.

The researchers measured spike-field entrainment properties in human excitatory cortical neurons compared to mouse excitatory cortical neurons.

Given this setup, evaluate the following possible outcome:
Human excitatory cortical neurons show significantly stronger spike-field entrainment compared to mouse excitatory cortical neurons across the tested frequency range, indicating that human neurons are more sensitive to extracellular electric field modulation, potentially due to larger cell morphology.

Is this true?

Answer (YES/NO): NO